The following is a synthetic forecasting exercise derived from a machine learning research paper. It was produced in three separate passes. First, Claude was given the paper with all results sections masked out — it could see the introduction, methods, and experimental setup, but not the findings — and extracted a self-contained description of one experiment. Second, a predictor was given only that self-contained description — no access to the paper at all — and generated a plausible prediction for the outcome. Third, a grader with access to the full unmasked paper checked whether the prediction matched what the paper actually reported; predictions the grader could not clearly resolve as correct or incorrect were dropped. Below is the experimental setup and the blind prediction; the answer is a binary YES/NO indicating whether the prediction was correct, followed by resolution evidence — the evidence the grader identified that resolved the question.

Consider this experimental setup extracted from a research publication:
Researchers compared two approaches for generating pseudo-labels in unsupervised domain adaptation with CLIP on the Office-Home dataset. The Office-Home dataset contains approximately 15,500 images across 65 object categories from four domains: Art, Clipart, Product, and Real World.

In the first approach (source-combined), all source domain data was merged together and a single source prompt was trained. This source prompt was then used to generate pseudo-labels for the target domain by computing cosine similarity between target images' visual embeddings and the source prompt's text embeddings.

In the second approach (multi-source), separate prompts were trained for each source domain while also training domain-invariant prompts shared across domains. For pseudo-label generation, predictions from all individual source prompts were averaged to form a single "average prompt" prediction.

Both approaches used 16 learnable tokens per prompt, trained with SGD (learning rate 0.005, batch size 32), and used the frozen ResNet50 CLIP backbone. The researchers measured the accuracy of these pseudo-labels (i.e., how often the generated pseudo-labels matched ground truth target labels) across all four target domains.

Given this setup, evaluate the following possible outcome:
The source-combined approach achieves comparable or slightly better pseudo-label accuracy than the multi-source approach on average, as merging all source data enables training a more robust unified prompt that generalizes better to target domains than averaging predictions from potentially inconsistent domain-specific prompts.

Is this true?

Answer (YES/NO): NO